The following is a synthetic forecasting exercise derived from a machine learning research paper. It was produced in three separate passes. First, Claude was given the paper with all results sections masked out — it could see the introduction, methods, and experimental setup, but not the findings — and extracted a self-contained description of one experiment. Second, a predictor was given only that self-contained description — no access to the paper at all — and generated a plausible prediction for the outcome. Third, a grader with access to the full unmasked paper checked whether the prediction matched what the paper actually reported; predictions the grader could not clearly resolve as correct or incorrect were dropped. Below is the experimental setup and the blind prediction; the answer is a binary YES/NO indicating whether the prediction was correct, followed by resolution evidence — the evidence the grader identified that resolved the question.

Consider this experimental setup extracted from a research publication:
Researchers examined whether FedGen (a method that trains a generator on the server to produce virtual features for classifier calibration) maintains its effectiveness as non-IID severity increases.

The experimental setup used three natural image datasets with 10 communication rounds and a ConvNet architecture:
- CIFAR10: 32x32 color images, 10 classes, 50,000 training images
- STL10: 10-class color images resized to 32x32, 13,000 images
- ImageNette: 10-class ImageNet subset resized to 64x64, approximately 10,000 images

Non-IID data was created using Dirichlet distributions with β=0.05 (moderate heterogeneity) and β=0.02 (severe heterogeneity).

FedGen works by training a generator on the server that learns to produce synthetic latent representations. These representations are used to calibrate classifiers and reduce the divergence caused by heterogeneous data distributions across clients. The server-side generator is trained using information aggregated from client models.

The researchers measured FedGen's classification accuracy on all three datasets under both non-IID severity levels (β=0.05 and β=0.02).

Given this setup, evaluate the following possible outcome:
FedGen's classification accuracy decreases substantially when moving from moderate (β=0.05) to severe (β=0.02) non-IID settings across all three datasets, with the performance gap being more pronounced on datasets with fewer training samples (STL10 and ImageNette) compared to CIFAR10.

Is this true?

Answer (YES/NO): NO